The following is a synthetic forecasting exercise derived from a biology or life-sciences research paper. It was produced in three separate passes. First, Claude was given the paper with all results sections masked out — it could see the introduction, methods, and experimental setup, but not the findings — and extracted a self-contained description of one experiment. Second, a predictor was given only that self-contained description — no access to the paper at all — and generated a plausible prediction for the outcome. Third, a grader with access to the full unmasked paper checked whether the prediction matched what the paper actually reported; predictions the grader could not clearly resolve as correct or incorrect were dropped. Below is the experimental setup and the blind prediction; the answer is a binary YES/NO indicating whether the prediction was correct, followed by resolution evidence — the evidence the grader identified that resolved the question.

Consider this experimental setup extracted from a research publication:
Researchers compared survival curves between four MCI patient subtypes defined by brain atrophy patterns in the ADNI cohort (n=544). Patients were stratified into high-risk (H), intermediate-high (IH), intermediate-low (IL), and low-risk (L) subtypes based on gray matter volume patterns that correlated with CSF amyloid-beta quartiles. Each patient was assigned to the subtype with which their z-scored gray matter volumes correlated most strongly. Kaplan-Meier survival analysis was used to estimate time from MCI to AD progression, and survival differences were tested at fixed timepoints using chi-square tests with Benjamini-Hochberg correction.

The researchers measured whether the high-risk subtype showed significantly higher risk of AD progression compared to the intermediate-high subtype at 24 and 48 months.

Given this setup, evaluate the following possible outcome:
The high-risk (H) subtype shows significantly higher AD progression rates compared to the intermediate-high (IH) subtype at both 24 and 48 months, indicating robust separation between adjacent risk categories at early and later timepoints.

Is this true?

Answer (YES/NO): YES